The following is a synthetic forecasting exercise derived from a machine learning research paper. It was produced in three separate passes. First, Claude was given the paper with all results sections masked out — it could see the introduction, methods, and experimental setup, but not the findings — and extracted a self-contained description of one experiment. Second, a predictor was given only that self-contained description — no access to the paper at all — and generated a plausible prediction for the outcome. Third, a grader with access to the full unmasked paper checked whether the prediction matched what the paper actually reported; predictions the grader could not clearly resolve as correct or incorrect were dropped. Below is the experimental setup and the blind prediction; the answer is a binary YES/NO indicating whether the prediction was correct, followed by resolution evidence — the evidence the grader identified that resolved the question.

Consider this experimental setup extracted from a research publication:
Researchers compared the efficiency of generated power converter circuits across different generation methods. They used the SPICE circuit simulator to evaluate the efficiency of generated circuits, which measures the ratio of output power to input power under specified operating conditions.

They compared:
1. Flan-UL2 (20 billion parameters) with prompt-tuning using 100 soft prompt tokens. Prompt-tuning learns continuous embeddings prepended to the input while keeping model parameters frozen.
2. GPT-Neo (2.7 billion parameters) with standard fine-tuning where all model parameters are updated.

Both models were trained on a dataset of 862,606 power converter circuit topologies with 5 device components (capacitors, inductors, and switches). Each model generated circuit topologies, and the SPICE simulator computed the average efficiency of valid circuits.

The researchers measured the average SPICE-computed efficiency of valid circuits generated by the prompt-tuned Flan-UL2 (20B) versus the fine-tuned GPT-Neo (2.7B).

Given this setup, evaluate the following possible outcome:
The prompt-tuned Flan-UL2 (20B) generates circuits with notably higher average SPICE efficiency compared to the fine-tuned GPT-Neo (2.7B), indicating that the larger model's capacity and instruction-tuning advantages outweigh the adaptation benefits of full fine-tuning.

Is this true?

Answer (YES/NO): NO